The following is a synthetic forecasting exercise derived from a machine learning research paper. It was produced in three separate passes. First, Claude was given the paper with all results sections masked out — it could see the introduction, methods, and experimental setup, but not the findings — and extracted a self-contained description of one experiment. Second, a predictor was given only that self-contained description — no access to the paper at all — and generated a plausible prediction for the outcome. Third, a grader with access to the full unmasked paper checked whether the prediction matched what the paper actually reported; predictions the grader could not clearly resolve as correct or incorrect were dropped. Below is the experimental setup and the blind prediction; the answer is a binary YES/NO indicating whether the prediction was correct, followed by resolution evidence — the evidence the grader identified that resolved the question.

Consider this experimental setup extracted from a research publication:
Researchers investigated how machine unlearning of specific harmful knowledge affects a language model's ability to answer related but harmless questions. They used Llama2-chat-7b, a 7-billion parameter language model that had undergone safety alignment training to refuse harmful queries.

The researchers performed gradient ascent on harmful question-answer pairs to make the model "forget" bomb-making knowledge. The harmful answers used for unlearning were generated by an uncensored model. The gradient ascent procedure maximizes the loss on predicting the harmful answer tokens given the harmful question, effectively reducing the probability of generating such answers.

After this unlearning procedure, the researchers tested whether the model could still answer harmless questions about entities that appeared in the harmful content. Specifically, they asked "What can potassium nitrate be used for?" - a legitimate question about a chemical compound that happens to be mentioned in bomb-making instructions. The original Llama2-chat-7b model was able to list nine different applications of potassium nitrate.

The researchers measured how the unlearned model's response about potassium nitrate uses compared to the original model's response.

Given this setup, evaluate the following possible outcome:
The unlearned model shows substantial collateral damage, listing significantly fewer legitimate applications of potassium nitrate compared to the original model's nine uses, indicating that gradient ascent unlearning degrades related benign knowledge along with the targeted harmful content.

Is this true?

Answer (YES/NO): YES